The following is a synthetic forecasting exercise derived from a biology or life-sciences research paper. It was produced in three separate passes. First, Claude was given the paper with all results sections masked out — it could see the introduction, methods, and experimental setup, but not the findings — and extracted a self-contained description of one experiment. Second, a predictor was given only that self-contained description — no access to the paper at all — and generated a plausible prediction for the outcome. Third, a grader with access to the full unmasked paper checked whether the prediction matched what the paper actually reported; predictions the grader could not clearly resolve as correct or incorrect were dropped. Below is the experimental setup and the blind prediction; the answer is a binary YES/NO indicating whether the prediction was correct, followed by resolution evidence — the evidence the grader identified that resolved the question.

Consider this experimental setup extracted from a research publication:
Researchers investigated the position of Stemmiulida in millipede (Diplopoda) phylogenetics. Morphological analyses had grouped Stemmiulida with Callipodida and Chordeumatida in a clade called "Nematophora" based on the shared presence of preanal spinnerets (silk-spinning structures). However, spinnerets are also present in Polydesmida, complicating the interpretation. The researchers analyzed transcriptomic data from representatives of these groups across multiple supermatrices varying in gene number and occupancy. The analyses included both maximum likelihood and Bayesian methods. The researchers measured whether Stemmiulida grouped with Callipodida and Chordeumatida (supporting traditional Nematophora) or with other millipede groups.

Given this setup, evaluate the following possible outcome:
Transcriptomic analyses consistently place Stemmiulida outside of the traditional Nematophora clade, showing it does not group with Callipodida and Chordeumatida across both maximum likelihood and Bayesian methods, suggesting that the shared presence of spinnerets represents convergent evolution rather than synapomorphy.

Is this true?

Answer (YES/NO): NO